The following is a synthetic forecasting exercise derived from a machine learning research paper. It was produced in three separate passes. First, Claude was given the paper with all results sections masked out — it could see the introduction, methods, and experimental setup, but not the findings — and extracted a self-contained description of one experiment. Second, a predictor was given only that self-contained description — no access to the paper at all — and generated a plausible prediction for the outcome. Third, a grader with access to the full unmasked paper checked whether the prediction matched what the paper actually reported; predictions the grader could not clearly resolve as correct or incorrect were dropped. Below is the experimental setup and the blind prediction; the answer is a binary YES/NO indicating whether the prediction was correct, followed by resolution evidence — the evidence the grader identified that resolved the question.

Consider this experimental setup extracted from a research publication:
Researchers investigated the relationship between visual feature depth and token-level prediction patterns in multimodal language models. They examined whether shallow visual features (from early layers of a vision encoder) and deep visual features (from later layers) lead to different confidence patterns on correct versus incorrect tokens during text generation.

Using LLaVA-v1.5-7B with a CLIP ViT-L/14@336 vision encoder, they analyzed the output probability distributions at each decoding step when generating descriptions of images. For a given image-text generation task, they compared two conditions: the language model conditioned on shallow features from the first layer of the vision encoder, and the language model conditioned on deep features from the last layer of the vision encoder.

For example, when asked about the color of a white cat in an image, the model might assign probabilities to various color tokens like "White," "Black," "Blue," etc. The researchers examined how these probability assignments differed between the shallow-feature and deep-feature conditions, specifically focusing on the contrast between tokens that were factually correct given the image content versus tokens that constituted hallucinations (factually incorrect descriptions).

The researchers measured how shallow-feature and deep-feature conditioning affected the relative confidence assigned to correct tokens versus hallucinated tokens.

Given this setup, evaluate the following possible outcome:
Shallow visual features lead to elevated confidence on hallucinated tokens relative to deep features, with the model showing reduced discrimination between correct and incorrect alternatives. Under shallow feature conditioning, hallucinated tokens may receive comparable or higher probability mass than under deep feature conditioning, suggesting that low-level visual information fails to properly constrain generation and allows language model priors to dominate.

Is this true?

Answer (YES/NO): NO